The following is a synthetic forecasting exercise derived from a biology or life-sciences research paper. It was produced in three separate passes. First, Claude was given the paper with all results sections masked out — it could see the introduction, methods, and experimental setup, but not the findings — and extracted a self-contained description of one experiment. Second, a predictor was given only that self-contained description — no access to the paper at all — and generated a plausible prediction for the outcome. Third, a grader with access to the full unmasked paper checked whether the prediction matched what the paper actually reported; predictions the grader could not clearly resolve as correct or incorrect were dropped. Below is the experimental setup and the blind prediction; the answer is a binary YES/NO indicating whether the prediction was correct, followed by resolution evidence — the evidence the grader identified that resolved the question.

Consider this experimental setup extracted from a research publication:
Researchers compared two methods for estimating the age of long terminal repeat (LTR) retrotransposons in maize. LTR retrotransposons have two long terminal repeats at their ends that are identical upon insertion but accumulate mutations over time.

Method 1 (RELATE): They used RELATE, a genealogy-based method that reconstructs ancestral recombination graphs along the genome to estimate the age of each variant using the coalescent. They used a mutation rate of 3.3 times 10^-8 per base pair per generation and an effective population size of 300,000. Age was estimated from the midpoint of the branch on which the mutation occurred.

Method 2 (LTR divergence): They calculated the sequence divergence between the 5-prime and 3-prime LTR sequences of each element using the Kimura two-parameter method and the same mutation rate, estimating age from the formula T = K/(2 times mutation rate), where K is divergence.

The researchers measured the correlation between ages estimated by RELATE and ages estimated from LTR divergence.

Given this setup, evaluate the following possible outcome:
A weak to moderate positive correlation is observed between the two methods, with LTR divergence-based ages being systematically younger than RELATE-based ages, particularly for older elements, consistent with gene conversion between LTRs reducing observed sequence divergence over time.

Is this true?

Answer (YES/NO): NO